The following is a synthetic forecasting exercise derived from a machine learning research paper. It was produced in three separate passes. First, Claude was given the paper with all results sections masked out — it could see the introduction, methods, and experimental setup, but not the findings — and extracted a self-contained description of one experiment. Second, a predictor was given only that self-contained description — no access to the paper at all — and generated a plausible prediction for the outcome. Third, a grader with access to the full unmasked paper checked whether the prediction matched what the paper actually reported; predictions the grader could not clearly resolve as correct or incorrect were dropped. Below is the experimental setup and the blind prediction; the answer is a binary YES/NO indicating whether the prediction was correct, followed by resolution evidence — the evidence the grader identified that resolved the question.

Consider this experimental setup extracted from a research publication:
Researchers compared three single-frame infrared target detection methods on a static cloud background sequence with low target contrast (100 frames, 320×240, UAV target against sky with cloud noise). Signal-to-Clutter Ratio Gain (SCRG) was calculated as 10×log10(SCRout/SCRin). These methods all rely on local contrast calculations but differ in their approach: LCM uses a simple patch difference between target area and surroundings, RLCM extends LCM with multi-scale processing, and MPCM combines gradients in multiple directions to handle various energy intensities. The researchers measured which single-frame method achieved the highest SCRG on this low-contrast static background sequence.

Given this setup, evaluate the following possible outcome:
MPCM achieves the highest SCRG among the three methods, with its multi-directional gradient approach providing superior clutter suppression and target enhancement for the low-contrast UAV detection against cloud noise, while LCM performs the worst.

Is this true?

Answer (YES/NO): YES